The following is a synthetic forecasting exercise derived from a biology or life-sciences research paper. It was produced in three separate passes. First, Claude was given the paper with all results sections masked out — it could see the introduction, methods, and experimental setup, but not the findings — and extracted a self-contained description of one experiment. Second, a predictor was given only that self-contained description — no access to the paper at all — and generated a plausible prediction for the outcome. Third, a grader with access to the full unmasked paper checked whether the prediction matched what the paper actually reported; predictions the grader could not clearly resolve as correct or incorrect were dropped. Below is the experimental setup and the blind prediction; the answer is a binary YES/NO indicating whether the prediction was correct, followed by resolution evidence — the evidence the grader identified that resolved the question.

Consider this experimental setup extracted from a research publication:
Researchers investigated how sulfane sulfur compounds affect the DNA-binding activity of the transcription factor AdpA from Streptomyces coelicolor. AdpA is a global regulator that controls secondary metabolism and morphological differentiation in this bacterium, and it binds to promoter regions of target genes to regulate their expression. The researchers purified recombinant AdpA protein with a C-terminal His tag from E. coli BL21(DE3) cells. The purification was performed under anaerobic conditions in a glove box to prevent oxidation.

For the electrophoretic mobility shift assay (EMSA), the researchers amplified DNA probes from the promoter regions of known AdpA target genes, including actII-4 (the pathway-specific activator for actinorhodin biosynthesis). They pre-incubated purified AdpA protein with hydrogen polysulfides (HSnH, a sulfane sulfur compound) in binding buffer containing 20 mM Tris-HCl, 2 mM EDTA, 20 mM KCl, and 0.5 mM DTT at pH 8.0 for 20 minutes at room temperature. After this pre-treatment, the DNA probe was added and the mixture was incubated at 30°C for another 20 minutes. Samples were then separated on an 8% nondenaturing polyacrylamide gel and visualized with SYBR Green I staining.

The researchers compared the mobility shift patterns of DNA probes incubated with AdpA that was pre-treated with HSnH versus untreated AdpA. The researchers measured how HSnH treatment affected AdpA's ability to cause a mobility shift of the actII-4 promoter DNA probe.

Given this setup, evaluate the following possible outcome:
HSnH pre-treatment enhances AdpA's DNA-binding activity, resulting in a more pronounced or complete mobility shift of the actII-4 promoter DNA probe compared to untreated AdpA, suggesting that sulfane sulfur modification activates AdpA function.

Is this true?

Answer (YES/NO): NO